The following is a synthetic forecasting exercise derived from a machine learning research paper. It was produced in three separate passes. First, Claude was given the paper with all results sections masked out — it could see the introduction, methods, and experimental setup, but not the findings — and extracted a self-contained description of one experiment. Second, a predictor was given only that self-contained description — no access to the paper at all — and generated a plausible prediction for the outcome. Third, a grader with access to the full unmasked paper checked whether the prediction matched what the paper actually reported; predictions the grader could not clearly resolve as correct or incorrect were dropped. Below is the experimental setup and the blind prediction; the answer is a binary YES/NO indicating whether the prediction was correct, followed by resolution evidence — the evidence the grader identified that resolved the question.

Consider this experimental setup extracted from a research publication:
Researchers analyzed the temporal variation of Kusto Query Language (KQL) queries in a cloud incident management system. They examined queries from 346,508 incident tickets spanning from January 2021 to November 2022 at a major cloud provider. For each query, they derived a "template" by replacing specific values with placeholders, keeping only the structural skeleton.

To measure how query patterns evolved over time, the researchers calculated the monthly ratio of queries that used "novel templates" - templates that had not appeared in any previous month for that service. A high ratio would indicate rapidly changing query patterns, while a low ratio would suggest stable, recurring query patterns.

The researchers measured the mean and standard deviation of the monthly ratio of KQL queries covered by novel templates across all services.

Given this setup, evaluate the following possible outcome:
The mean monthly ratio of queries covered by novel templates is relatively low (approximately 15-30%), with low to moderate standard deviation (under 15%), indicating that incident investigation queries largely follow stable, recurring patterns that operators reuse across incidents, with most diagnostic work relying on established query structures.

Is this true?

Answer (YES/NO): NO